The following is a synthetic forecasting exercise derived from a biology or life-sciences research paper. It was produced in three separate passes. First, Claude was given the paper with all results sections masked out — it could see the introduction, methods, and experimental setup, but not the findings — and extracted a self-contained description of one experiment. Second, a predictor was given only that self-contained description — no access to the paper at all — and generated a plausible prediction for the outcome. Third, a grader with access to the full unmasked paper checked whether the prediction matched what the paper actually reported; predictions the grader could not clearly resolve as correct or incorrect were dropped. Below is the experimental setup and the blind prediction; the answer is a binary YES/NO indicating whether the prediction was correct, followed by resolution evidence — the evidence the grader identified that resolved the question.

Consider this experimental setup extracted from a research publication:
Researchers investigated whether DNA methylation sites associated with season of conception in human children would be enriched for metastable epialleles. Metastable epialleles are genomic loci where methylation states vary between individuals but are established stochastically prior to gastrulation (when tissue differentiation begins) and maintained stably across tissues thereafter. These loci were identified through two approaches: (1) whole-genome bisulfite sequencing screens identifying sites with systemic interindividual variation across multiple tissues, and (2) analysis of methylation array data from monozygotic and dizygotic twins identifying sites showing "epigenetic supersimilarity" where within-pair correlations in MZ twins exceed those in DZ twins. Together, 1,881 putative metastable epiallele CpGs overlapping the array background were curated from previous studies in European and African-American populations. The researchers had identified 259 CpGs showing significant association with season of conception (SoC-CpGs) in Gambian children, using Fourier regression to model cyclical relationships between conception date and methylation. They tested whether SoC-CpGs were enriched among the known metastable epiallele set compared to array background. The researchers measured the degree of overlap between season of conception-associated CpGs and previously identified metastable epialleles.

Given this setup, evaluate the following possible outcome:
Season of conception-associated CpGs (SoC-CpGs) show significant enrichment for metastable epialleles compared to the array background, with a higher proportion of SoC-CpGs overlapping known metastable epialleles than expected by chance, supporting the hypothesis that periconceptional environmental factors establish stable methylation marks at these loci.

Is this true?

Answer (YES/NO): YES